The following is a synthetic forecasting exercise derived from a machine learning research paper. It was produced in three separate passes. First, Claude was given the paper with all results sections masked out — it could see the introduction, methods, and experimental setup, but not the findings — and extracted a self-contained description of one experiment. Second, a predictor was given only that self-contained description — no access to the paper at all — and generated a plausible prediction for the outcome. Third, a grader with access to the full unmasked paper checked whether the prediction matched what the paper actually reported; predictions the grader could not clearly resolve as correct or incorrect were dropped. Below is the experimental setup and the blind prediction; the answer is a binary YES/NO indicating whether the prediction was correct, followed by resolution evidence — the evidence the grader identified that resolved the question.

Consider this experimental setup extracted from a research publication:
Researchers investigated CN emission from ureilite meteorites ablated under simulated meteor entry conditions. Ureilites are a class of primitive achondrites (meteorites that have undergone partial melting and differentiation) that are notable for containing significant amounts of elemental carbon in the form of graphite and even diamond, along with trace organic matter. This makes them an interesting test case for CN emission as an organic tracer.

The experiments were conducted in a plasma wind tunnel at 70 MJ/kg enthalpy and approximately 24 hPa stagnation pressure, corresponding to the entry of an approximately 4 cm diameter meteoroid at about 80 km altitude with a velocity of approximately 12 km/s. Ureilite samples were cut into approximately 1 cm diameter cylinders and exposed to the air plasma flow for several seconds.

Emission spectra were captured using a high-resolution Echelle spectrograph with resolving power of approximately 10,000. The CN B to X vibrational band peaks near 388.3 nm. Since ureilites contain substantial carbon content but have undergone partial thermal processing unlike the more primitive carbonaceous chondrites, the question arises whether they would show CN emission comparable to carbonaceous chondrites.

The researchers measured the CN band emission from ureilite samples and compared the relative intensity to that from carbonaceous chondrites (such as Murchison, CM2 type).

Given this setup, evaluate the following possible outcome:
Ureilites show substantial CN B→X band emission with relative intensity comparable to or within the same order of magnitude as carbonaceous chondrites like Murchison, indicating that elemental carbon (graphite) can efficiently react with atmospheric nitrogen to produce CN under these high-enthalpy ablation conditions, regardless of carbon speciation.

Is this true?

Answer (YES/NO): NO